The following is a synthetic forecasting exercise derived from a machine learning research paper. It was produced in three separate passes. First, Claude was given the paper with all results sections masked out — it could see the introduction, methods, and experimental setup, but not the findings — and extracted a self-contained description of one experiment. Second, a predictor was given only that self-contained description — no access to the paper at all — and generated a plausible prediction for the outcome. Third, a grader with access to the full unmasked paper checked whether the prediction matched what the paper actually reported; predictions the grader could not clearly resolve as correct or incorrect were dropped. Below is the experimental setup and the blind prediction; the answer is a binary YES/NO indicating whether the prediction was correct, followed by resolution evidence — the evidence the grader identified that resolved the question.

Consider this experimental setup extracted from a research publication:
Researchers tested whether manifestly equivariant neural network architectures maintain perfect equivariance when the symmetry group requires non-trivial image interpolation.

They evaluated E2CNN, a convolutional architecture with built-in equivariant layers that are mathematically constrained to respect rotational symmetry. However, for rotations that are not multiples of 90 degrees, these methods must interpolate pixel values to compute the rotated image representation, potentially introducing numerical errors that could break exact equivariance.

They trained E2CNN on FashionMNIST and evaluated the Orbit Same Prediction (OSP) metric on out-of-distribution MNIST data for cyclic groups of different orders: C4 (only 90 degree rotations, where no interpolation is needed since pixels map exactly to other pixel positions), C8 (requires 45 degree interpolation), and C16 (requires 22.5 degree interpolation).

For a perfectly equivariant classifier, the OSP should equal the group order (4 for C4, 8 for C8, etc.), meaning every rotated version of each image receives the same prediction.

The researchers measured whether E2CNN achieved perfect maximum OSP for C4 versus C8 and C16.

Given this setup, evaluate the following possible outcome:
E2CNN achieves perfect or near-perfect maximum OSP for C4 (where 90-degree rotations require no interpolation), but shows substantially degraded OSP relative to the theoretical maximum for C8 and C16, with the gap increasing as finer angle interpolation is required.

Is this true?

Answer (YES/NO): NO